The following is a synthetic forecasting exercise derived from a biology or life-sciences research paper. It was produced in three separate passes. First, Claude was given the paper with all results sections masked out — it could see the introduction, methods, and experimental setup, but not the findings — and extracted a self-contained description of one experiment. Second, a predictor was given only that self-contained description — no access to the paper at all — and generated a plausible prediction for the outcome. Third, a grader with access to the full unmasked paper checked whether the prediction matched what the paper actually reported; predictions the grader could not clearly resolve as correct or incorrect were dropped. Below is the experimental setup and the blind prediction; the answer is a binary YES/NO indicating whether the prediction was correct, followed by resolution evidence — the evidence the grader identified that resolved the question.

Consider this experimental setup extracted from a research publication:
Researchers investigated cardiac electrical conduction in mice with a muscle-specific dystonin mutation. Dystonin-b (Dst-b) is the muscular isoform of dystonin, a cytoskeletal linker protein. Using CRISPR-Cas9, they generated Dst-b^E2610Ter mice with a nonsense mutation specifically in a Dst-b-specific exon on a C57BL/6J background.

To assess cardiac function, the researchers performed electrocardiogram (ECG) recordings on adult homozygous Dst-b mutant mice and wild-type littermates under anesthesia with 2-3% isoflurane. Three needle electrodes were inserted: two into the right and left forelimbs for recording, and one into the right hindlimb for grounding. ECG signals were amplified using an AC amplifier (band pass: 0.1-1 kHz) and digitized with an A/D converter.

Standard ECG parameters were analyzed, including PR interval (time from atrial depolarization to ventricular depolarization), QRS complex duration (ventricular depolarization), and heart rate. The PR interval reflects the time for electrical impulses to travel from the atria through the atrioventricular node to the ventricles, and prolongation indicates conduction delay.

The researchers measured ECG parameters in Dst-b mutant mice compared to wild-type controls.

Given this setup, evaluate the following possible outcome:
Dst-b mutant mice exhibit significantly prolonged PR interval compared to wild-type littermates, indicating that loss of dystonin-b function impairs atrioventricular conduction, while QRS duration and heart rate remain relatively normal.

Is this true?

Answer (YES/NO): NO